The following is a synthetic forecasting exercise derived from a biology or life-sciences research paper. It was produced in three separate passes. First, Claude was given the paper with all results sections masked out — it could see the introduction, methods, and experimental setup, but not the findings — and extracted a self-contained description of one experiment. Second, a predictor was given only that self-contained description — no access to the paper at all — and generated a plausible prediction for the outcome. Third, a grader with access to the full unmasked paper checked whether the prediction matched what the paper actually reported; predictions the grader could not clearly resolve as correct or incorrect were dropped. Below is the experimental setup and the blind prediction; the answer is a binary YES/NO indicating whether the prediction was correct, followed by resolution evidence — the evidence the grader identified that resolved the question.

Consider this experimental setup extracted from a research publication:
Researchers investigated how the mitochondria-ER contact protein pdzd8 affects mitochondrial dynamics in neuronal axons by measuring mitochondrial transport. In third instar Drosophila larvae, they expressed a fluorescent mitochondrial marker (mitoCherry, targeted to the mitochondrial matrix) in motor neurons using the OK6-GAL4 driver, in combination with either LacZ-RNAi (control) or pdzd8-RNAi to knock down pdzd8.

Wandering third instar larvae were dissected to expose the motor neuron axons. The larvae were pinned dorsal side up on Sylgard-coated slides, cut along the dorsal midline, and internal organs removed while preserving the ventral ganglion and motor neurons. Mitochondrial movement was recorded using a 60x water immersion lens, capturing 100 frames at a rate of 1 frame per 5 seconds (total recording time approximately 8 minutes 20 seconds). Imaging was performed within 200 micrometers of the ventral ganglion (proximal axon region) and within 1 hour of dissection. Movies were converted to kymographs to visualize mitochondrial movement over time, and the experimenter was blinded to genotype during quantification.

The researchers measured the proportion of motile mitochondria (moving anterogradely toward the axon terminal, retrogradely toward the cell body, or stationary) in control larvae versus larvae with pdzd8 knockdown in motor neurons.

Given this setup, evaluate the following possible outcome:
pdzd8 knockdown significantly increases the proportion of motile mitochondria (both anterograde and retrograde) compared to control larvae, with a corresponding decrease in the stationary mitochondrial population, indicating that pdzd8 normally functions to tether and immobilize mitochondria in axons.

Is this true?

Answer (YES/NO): NO